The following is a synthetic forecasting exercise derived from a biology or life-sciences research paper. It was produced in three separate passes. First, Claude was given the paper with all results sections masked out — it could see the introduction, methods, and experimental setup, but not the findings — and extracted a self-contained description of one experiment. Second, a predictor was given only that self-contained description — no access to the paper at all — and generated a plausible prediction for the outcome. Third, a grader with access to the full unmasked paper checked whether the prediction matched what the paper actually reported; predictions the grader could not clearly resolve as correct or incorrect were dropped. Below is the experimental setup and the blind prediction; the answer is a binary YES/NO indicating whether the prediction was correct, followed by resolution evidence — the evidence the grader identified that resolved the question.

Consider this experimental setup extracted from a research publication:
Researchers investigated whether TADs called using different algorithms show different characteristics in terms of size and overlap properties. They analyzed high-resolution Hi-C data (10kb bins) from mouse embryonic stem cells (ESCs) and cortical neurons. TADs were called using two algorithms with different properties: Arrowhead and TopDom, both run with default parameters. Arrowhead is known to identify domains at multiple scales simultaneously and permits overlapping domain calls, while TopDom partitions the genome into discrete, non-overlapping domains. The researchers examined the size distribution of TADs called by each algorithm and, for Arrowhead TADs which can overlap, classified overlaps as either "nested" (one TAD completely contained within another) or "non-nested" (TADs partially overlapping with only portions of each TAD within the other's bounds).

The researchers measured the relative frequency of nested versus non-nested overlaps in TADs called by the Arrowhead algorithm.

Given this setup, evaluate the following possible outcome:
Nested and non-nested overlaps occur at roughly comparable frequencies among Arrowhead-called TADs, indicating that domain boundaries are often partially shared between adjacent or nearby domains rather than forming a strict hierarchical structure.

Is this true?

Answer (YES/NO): NO